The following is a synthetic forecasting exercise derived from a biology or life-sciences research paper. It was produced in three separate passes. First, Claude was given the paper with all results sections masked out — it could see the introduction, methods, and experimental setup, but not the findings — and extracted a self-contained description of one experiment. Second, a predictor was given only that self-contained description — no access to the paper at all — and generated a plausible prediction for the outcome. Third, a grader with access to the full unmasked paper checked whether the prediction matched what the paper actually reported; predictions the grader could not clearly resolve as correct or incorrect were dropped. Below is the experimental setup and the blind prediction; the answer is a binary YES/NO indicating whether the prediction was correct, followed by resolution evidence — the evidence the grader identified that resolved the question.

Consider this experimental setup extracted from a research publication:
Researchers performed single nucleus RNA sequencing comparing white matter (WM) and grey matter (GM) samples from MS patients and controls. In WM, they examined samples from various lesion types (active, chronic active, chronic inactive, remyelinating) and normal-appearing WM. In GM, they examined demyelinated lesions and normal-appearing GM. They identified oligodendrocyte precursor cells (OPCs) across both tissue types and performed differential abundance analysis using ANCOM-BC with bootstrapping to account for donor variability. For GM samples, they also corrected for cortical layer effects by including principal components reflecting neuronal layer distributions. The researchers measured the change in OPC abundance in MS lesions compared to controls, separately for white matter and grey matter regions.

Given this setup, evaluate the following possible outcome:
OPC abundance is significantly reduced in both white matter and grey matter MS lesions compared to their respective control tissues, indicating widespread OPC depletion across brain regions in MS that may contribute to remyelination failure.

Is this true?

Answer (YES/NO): NO